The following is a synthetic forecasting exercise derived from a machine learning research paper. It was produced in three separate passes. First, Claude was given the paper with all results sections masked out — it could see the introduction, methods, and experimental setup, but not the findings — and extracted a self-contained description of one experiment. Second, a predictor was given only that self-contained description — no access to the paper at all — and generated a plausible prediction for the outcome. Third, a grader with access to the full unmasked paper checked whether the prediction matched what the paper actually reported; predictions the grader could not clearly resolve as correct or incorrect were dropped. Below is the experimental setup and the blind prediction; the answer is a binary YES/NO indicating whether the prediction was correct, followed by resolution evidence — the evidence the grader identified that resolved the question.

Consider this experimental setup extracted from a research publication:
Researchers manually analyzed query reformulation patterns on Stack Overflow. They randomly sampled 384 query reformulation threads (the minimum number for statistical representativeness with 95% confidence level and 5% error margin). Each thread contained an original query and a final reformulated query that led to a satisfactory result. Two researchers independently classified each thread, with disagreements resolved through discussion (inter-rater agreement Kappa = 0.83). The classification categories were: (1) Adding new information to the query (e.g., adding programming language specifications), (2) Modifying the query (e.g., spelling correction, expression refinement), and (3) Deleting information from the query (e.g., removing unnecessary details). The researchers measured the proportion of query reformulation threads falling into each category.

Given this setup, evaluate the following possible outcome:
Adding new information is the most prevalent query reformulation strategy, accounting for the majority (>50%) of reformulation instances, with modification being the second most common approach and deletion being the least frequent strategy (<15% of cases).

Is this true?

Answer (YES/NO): NO